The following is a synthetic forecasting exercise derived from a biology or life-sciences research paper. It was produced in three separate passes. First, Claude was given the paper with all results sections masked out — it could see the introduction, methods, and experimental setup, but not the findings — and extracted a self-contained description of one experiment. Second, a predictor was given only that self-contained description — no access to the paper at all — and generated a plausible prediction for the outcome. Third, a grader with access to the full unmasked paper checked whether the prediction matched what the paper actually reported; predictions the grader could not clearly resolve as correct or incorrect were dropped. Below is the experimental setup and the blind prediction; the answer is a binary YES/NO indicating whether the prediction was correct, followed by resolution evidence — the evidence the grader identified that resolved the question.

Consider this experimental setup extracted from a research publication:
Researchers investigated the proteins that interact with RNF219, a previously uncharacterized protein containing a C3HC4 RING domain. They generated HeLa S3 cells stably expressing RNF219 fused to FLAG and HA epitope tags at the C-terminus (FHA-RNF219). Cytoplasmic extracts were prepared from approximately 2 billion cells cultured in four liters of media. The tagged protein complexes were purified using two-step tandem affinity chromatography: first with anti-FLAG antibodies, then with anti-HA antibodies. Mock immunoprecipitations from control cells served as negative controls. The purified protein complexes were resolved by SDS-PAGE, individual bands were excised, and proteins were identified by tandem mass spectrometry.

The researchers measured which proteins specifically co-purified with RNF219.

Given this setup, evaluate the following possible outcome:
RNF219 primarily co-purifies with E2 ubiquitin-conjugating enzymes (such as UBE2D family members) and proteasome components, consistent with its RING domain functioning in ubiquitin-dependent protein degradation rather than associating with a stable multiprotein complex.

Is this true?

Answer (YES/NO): NO